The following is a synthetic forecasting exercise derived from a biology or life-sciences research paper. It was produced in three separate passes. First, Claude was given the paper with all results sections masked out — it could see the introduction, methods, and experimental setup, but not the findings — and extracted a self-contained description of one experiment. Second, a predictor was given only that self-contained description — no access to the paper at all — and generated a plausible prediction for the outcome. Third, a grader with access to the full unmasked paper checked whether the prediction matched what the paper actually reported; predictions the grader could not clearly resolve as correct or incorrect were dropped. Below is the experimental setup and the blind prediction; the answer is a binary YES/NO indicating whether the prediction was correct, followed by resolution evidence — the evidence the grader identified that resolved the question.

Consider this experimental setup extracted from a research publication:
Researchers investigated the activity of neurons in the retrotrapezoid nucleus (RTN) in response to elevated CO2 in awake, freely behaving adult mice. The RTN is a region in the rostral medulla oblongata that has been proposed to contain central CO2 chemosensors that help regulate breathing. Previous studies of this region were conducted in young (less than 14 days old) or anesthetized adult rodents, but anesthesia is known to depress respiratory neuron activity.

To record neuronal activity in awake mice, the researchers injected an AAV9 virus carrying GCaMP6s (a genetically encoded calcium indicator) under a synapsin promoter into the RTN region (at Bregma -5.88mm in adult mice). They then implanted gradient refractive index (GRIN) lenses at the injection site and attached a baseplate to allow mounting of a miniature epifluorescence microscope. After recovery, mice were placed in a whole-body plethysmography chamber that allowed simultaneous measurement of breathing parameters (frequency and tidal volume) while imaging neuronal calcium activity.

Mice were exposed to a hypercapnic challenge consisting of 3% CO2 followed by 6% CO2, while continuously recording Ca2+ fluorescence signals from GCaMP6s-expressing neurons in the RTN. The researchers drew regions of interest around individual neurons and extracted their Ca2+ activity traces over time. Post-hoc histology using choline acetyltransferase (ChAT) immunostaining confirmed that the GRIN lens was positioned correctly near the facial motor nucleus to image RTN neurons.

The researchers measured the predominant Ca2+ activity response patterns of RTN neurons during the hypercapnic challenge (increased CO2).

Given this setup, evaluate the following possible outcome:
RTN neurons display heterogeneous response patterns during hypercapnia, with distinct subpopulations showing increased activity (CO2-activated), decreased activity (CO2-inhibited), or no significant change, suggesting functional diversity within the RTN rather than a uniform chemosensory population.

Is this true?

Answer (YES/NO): YES